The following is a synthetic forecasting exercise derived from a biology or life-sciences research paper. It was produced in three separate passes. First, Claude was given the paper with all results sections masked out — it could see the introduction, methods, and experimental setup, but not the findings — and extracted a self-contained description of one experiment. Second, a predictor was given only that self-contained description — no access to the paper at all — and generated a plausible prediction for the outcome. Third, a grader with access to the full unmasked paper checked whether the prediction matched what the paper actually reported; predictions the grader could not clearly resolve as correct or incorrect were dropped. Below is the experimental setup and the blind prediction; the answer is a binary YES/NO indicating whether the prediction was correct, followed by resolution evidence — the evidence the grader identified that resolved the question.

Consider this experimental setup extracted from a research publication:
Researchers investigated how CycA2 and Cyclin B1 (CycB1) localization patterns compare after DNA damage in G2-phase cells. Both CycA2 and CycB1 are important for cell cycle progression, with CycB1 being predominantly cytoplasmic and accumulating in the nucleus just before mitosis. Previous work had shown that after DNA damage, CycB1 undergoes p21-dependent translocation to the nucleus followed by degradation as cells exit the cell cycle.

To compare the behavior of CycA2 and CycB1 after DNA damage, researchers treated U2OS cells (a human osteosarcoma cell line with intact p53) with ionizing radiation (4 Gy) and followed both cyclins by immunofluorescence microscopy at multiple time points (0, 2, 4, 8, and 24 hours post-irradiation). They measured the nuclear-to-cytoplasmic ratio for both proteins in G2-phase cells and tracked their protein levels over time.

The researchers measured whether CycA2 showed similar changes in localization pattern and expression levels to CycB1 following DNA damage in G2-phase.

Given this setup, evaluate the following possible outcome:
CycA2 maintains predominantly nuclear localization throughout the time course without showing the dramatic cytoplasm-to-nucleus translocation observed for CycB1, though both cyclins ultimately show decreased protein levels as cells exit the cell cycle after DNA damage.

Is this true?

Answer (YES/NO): NO